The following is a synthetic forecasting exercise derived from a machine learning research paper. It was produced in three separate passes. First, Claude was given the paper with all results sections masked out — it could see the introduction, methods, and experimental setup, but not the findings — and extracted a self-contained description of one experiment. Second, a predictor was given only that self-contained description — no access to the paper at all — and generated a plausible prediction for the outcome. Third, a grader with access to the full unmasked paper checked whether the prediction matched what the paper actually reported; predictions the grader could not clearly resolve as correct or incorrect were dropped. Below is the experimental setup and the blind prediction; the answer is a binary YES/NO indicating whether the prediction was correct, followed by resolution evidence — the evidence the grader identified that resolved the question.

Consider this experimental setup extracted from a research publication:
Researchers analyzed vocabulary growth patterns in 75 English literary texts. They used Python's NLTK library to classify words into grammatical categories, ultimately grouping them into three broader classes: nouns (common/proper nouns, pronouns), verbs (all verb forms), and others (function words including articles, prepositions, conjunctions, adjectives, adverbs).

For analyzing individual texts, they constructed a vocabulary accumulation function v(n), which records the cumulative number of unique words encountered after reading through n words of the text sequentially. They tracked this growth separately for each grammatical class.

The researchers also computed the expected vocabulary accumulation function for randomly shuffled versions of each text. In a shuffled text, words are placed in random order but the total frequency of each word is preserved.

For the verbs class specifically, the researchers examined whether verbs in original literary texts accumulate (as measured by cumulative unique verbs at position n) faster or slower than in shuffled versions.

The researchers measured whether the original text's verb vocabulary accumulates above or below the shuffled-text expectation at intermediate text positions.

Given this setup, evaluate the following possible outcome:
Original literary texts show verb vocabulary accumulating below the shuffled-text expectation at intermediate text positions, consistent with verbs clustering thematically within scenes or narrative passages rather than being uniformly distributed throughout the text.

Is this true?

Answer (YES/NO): YES